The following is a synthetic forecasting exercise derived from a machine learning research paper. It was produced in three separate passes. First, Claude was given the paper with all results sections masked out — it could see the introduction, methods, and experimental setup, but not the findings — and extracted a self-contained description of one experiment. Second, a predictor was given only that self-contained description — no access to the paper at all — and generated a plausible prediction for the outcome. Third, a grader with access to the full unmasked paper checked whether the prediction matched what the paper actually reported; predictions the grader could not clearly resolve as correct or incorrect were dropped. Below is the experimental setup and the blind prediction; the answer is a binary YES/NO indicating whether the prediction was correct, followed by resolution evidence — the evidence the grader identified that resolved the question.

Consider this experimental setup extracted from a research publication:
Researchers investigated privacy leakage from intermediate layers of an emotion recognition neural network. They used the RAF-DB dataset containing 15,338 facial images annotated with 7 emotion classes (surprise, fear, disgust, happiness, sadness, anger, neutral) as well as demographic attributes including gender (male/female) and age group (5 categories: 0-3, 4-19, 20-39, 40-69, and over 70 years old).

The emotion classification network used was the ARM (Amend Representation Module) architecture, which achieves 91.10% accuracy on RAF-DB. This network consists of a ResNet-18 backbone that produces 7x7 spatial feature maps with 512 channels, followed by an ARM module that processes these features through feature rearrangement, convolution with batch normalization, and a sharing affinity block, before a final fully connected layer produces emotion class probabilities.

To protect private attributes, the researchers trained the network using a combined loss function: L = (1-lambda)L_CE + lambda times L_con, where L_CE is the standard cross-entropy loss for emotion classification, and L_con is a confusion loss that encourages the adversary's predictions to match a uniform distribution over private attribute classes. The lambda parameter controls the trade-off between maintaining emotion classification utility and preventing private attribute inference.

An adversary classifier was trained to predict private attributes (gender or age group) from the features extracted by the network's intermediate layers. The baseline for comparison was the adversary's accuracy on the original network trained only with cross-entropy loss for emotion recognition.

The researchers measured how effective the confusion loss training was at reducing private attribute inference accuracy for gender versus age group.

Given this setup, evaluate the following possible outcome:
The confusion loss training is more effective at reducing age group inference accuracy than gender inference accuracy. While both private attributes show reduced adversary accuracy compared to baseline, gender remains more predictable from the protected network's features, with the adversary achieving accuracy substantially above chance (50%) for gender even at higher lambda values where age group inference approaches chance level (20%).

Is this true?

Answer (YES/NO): NO